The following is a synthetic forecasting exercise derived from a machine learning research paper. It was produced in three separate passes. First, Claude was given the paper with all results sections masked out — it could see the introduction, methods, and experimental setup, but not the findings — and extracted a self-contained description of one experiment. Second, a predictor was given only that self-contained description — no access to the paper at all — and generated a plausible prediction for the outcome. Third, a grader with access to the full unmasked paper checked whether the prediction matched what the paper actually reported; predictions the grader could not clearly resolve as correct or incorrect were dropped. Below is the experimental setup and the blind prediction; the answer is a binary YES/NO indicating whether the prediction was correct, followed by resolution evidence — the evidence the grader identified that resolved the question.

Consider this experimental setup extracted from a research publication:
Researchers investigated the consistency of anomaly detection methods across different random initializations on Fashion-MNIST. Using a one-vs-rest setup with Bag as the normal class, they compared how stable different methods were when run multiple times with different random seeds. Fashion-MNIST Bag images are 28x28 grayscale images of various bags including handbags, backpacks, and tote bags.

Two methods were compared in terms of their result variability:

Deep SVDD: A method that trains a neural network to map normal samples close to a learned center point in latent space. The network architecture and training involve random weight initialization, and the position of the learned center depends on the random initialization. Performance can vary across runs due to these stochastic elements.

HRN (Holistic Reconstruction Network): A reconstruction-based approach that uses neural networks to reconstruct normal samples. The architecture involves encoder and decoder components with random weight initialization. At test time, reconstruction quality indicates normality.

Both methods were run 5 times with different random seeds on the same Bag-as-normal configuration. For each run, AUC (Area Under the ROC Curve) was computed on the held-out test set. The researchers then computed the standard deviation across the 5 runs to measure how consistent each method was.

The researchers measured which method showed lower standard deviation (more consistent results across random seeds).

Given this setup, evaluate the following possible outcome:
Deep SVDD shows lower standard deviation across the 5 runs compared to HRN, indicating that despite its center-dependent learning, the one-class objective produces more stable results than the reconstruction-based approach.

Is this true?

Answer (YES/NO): NO